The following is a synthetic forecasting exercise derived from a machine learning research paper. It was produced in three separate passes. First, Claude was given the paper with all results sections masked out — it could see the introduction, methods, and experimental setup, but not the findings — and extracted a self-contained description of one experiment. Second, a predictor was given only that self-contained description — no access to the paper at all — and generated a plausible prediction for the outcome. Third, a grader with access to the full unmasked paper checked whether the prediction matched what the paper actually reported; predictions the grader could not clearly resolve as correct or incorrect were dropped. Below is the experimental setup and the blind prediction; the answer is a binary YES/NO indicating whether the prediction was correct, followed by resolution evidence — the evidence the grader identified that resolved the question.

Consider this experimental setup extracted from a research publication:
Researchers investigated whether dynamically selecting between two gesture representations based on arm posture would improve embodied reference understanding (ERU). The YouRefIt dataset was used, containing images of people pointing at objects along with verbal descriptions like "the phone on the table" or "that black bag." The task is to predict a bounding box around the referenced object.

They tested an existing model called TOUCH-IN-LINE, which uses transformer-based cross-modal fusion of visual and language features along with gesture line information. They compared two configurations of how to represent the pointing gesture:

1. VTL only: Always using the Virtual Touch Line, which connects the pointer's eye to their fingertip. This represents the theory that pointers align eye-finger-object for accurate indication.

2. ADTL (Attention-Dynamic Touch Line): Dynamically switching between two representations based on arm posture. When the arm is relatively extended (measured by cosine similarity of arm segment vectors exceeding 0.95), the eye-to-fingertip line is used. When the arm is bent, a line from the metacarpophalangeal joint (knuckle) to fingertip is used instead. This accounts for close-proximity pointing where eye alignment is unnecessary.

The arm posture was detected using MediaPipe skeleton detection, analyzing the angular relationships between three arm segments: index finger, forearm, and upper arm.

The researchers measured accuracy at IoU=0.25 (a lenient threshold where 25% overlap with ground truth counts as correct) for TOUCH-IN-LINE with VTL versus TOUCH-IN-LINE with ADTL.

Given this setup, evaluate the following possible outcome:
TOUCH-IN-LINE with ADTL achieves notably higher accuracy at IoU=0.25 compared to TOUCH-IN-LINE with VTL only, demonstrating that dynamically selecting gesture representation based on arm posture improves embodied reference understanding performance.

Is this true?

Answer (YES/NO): NO